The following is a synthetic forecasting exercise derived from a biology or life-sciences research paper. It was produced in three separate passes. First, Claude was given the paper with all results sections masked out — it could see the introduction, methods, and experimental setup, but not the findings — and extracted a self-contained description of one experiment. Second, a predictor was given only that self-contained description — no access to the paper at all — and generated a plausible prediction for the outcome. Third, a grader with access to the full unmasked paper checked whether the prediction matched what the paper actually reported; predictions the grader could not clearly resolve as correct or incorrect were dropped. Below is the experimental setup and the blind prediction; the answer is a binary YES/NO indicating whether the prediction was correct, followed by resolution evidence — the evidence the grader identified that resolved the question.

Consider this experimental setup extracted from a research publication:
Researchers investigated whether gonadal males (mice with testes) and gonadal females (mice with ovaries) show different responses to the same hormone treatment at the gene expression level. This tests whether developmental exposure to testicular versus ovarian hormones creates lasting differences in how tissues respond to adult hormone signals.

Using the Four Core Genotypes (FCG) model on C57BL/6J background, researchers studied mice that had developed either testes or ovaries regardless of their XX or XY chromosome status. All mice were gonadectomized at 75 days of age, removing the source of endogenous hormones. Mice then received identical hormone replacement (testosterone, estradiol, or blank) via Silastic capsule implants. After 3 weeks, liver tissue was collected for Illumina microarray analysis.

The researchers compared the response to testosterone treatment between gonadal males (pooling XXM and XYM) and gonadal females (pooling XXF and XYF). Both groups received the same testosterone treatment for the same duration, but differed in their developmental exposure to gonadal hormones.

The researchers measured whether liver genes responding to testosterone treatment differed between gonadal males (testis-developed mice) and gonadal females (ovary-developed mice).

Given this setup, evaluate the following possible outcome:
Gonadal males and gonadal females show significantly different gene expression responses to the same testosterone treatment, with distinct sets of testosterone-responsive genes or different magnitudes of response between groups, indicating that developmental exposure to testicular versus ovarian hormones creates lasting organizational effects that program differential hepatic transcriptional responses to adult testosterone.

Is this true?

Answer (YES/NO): NO